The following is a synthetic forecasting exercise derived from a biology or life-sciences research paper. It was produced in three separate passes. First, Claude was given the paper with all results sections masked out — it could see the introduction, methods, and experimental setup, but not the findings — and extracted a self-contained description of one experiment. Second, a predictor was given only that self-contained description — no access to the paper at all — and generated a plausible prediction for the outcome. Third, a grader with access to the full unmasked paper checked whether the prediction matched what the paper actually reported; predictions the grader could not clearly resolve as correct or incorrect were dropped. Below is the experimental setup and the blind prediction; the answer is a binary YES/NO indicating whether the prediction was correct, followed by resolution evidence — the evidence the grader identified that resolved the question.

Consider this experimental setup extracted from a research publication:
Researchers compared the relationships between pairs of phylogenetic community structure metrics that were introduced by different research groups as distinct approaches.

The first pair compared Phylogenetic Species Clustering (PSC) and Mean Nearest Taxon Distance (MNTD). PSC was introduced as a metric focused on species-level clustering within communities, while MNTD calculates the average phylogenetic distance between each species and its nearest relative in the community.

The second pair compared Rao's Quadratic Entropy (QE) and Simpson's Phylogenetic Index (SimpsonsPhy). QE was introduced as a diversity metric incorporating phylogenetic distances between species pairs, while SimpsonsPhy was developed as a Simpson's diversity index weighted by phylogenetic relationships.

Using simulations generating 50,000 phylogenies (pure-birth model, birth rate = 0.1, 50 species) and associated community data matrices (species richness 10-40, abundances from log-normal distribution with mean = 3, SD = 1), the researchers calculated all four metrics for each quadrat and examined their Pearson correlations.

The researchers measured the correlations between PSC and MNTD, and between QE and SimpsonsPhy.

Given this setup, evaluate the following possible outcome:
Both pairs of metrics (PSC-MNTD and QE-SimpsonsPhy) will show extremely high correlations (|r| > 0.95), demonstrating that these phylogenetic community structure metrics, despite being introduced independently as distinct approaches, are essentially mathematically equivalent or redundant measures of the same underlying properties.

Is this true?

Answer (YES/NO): YES